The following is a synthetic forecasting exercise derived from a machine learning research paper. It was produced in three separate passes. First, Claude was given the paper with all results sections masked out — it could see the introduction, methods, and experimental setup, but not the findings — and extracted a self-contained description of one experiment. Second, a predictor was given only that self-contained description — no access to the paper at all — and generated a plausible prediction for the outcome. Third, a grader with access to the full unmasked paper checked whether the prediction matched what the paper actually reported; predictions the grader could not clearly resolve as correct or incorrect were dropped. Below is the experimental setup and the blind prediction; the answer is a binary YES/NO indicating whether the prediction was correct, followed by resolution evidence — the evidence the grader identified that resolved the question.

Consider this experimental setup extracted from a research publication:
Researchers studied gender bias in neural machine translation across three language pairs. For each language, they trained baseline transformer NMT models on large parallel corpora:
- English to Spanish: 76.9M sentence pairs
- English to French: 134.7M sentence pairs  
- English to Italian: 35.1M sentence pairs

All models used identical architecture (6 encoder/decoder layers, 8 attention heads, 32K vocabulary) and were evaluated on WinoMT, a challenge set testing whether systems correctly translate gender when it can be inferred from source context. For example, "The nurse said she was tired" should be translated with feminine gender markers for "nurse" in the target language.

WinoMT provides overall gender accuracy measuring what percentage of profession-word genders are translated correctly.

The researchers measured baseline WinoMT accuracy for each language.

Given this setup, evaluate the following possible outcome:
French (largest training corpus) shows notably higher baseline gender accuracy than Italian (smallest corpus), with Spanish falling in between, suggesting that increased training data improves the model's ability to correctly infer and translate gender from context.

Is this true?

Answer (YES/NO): NO